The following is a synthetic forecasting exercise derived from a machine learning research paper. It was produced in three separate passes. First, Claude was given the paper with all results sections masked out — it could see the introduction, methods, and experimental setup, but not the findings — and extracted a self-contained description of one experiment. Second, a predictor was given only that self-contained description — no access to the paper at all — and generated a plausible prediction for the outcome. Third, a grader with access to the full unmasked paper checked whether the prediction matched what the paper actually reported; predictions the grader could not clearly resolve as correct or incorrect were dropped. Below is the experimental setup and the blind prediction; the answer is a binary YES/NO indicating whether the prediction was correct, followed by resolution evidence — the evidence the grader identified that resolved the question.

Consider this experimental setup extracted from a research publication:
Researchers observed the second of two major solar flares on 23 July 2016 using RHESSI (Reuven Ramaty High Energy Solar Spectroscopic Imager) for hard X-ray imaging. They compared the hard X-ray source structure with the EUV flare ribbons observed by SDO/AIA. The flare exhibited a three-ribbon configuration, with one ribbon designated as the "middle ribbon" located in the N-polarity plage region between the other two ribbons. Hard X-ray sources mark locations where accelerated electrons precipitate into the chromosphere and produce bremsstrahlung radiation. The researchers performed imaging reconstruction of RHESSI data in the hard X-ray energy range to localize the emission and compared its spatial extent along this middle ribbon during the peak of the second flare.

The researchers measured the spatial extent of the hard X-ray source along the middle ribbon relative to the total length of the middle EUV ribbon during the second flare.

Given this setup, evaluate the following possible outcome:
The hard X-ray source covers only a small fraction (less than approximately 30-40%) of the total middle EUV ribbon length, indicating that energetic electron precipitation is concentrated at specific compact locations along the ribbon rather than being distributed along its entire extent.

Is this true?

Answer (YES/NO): NO